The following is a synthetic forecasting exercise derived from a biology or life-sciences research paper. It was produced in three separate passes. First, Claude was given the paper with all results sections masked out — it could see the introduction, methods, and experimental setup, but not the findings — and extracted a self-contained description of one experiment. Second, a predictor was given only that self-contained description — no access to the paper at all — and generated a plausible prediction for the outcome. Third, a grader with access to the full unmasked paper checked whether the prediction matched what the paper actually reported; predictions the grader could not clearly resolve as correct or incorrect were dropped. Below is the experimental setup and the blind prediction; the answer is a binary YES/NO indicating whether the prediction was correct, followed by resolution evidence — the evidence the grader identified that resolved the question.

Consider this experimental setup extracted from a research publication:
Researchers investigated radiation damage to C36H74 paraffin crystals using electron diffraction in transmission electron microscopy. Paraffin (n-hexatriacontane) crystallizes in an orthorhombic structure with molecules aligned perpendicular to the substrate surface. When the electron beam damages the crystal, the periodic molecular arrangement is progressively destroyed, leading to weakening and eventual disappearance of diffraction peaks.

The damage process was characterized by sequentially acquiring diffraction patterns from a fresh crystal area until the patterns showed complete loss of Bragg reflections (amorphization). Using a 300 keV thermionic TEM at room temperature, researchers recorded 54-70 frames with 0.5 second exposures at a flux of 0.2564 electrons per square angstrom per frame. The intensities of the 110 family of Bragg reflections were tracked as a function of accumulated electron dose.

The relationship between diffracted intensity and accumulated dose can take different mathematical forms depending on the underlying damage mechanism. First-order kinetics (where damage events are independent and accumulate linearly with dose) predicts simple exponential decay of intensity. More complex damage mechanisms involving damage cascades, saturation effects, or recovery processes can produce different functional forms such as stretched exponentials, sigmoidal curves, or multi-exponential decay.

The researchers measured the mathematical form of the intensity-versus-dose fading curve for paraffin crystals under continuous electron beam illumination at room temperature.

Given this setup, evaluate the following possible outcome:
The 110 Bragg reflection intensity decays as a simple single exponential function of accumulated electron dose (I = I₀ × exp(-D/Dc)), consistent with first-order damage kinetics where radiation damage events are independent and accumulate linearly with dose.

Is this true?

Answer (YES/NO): YES